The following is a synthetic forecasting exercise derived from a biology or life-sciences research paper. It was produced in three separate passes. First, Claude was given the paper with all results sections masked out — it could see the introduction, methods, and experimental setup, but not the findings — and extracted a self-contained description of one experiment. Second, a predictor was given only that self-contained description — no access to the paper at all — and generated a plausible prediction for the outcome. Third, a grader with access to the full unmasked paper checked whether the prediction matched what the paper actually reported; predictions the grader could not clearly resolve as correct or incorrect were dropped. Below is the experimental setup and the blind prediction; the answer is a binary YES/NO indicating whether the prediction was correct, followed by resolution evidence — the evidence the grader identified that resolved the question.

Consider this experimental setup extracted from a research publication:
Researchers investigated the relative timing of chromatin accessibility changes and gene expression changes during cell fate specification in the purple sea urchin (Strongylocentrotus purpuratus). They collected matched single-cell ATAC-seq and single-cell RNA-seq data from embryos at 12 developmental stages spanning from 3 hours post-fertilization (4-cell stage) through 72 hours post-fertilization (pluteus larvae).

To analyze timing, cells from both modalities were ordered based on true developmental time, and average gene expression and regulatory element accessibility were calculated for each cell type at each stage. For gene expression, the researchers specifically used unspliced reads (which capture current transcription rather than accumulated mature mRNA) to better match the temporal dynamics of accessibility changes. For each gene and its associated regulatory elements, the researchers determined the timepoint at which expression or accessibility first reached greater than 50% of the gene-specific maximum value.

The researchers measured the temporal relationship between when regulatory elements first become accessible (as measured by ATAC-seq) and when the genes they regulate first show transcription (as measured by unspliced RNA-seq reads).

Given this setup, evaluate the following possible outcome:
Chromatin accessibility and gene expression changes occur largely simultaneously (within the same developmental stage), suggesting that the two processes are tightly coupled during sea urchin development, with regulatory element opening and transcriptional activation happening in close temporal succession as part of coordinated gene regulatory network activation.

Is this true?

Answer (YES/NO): NO